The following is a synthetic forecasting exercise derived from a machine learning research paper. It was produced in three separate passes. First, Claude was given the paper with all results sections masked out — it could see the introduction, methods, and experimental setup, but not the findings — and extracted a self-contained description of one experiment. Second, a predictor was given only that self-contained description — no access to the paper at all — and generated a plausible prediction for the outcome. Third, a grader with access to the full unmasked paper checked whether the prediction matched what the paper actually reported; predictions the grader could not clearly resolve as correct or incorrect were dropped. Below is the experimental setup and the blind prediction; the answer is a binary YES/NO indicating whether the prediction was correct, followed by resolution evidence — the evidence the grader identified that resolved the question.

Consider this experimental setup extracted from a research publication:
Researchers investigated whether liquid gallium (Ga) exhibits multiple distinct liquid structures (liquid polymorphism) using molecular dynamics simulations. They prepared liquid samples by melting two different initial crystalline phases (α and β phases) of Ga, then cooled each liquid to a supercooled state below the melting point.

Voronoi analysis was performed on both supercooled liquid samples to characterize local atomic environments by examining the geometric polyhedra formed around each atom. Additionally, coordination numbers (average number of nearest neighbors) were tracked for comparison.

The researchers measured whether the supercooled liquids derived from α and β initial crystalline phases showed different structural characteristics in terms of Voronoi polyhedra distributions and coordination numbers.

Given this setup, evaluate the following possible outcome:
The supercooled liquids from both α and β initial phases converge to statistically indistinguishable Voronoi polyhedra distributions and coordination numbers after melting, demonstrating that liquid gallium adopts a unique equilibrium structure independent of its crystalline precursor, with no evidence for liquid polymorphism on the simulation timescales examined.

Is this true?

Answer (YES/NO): YES